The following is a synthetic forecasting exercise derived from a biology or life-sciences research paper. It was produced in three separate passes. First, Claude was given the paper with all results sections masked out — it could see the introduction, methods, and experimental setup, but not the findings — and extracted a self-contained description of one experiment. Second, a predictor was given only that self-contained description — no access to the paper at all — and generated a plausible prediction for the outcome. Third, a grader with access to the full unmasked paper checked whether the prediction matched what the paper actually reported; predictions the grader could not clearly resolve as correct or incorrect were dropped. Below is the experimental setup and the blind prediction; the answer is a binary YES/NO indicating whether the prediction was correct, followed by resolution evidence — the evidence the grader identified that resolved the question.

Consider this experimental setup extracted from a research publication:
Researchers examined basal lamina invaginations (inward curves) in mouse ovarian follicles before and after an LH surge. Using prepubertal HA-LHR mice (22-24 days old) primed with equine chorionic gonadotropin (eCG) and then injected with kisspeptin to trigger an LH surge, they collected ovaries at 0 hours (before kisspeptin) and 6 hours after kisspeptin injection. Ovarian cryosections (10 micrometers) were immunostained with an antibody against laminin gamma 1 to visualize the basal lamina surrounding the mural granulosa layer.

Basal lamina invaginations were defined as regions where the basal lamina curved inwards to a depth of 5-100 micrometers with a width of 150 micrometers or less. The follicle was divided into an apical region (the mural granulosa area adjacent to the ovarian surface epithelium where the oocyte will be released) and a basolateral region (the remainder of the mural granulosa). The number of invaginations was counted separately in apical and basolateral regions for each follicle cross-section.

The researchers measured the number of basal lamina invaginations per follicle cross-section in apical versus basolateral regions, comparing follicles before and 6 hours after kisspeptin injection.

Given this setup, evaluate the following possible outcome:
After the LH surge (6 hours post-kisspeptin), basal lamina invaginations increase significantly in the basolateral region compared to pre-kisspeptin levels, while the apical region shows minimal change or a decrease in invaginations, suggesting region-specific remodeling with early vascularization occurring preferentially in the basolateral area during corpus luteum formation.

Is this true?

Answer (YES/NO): NO